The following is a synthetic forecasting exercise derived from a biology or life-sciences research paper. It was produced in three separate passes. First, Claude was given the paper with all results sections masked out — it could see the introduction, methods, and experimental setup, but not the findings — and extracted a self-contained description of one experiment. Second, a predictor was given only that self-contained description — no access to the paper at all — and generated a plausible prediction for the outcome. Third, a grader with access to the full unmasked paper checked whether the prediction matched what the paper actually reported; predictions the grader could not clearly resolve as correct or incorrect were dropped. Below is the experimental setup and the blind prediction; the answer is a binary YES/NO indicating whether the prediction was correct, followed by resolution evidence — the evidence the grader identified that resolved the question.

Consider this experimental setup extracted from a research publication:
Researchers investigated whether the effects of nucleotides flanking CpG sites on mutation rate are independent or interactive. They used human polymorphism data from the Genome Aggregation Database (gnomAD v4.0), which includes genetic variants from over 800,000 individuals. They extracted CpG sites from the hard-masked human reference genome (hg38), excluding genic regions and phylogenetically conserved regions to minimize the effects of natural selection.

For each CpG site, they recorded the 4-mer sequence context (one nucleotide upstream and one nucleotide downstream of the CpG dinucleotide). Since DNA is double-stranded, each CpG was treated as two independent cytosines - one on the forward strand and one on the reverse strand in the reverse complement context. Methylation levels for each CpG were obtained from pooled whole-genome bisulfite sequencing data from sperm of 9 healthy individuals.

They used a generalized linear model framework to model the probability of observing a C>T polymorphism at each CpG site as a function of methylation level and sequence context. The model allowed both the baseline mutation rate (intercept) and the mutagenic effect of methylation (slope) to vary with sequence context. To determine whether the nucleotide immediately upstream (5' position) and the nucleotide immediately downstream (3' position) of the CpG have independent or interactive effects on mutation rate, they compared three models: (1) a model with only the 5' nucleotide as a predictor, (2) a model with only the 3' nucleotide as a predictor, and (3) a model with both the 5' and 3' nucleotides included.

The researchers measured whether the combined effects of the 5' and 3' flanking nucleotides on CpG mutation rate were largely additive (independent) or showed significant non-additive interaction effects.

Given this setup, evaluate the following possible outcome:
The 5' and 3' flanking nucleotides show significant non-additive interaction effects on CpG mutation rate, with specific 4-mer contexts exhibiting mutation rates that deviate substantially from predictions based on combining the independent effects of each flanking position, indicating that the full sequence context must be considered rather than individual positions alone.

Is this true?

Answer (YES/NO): NO